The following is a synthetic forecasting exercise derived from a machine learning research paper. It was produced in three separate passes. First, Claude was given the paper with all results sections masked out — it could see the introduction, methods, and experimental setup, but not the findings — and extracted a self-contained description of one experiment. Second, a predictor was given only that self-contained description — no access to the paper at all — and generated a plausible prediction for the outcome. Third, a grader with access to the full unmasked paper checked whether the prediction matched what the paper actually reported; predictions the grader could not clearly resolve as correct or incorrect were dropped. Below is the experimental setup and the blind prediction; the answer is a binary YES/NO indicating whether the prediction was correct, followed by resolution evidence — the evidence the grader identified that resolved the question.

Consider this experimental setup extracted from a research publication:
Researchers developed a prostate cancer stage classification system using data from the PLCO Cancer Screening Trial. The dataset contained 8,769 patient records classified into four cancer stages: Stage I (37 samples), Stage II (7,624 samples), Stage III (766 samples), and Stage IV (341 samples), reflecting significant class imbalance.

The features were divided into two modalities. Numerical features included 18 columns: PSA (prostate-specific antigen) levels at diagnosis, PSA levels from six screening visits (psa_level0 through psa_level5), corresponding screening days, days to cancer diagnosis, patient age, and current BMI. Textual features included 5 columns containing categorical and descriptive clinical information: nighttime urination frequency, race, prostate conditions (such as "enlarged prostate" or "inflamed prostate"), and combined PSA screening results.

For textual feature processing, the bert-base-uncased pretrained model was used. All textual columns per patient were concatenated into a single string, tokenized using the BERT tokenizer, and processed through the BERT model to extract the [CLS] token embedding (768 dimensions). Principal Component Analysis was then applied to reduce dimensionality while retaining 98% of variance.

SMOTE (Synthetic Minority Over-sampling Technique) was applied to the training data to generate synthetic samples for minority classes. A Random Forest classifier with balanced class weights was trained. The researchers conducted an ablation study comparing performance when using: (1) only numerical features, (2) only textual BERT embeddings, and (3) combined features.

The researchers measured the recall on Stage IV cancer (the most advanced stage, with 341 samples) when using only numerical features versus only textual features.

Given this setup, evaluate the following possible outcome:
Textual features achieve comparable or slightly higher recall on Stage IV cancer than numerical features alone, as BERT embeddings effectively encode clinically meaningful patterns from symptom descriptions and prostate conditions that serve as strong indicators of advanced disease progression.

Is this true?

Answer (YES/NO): YES